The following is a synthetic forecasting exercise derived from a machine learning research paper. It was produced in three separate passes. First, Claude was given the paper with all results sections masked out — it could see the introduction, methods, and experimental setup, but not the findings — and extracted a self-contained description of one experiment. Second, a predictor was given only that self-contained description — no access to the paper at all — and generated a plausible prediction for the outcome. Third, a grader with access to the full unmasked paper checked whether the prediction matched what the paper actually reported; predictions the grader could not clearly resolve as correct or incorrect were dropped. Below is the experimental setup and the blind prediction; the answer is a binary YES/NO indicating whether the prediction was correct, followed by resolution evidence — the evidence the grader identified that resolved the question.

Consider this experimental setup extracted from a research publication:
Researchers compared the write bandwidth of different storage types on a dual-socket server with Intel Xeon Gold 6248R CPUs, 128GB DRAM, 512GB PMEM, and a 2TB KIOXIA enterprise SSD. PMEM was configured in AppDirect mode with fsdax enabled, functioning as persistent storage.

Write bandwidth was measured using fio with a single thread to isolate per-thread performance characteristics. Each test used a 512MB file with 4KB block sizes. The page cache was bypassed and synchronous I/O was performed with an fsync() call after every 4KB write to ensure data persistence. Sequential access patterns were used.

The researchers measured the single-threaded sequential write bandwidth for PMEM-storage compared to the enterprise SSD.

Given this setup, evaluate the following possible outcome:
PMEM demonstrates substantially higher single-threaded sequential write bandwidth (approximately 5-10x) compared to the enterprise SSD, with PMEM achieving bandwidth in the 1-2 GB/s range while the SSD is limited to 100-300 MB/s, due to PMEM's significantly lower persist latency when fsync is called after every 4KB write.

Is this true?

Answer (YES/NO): NO